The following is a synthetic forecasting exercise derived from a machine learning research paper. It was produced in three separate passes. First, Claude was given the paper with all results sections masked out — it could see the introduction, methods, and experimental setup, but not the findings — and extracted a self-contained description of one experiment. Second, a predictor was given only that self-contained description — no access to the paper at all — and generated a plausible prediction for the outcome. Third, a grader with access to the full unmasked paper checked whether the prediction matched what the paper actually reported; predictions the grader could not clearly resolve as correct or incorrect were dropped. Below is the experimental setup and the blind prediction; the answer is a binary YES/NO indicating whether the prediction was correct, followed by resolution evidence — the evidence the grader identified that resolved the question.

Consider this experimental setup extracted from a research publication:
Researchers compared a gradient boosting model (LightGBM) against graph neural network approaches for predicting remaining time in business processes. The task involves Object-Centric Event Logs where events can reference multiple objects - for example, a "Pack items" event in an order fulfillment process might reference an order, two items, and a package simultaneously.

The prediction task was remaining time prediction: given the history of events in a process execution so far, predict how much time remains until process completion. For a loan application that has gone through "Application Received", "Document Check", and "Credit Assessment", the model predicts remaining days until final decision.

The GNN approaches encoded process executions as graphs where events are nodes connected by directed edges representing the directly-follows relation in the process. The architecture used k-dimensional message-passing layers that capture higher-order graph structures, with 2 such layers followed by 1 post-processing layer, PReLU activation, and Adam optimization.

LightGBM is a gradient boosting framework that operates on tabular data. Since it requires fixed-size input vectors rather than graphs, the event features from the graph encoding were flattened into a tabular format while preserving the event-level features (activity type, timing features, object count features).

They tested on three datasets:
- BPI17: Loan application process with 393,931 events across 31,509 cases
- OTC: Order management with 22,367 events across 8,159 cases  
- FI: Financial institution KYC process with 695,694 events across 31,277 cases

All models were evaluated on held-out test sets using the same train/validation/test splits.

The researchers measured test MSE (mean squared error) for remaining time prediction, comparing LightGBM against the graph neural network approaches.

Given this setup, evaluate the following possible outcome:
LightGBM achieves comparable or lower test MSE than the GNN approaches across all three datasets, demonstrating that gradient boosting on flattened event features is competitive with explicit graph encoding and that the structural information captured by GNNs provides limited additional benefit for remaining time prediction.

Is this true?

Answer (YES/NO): NO